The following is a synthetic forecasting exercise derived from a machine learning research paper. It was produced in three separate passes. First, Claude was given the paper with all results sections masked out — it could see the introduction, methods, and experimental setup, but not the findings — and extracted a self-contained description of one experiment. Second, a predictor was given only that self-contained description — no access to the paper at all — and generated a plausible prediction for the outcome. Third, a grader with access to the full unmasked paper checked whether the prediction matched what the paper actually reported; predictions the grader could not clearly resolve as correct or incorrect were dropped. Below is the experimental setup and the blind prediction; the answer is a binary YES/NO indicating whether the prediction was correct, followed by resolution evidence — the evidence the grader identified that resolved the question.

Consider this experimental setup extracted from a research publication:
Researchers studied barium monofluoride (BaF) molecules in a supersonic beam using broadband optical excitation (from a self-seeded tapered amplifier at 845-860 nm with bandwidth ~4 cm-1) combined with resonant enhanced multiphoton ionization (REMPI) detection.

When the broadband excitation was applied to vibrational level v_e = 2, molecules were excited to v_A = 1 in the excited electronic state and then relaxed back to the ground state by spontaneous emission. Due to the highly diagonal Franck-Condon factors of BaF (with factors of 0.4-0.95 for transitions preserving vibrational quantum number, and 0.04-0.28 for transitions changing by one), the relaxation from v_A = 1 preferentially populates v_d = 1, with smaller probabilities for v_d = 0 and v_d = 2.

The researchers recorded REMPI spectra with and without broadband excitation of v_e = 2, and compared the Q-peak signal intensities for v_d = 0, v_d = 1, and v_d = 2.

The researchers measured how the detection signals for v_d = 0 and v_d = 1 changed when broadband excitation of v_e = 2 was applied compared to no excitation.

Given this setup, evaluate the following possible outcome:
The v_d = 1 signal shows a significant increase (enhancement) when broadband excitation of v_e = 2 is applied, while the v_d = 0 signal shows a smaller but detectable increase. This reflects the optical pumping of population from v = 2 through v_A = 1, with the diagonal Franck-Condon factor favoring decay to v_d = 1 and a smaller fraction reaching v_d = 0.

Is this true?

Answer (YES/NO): YES